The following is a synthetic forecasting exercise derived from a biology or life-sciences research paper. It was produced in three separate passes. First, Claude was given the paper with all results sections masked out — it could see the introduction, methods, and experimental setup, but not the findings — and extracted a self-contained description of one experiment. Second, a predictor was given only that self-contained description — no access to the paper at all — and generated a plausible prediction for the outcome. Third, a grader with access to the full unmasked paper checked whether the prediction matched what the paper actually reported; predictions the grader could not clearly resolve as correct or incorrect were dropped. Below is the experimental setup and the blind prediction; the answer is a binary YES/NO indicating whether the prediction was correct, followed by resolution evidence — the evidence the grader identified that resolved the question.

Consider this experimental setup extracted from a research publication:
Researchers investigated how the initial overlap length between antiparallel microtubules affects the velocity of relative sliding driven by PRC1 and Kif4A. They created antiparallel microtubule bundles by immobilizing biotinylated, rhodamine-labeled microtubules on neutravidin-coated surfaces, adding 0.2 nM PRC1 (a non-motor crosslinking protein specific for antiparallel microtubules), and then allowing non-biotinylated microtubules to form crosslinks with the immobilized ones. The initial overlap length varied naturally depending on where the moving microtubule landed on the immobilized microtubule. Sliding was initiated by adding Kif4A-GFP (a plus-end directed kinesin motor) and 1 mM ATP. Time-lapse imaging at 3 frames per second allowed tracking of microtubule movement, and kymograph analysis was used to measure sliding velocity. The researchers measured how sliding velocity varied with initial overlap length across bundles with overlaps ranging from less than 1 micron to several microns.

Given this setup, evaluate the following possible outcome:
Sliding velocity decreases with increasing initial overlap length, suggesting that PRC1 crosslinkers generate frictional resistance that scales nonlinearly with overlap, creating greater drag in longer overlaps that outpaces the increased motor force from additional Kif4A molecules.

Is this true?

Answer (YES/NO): NO